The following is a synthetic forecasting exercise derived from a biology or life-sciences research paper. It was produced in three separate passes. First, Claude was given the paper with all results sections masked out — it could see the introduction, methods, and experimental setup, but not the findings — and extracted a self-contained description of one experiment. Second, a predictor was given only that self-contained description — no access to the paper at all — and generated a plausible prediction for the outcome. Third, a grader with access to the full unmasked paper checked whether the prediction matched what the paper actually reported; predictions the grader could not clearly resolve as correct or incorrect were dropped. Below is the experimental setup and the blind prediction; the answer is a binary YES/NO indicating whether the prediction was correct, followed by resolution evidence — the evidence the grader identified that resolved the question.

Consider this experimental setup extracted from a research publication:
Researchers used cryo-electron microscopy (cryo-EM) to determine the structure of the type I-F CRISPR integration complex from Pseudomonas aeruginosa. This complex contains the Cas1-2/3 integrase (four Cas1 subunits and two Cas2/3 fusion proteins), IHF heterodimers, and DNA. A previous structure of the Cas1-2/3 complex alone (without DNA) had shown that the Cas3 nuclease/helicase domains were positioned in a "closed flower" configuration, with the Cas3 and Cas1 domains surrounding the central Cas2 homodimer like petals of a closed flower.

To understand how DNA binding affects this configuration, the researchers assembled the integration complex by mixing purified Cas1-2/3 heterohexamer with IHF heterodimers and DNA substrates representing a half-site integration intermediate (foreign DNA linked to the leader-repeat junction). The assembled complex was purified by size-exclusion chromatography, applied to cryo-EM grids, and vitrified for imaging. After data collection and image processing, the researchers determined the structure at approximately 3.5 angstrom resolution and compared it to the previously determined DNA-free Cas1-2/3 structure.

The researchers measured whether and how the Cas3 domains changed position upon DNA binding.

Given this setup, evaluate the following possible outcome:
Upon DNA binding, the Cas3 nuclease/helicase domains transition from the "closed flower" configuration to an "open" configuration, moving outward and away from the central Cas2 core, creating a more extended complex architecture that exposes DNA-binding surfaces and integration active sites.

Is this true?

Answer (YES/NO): NO